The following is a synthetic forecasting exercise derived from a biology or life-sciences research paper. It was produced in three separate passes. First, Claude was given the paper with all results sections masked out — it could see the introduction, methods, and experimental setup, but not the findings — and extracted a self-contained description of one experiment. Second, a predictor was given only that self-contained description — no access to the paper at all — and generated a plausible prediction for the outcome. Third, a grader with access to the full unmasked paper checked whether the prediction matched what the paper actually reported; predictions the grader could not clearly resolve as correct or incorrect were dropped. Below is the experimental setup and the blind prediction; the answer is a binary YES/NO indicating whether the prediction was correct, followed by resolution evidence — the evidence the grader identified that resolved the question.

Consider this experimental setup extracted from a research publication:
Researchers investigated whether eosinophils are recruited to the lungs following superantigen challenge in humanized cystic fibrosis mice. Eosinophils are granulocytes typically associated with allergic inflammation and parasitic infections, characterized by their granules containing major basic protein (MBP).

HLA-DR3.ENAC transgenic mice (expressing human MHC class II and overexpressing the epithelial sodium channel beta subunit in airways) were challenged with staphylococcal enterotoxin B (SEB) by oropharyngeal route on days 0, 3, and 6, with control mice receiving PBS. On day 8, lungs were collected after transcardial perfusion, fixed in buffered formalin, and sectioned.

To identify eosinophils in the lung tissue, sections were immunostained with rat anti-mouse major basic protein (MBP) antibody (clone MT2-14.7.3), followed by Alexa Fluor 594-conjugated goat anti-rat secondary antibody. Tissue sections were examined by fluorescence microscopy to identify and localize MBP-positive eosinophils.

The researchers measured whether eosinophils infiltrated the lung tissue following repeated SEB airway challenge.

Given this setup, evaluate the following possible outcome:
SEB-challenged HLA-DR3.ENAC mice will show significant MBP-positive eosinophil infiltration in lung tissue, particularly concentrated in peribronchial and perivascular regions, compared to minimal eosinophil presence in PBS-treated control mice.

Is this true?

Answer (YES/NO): YES